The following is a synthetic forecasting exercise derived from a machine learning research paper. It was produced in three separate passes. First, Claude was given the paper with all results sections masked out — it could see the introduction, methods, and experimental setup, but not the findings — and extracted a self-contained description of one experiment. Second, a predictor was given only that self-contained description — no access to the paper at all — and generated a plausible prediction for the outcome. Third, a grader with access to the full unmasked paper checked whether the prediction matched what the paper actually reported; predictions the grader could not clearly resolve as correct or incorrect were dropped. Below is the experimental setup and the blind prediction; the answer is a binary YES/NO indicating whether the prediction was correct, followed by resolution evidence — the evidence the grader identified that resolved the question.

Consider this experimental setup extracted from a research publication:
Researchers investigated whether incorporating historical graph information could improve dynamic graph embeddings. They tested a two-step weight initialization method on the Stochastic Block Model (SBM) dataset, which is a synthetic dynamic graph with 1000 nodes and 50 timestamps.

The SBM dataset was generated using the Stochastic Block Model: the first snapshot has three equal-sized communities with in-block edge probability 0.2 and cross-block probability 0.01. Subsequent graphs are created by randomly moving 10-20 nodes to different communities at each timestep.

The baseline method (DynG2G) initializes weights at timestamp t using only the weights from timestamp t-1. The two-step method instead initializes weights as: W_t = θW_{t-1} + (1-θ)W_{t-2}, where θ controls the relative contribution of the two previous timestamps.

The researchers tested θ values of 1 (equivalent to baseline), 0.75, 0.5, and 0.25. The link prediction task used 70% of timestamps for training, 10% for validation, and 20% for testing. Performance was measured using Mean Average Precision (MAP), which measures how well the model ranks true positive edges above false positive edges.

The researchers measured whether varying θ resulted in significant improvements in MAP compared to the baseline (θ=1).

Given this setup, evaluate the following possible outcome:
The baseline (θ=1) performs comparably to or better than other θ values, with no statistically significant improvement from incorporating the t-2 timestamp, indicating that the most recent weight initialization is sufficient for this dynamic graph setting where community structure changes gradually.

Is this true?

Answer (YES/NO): YES